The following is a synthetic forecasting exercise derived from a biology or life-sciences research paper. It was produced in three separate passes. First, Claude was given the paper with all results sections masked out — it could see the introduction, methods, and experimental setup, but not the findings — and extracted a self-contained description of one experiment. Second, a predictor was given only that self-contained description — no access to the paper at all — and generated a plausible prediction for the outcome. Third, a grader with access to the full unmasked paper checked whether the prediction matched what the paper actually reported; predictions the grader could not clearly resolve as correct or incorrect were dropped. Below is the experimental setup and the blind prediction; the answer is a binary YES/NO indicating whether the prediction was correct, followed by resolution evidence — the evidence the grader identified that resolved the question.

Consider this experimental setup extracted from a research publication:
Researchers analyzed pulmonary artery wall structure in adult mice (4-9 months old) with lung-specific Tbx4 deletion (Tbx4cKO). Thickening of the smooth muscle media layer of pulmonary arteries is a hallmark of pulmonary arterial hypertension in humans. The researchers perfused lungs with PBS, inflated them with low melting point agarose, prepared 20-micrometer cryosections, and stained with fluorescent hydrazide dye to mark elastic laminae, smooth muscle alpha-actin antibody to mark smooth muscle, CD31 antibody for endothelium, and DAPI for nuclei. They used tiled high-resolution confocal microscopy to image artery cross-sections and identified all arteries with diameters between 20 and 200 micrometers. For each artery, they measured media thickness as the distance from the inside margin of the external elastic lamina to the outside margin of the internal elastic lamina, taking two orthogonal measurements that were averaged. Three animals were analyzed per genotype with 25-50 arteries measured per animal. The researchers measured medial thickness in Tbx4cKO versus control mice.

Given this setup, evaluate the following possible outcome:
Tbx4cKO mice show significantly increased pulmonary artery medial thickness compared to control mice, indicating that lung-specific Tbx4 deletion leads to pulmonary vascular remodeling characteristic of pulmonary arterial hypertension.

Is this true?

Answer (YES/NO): YES